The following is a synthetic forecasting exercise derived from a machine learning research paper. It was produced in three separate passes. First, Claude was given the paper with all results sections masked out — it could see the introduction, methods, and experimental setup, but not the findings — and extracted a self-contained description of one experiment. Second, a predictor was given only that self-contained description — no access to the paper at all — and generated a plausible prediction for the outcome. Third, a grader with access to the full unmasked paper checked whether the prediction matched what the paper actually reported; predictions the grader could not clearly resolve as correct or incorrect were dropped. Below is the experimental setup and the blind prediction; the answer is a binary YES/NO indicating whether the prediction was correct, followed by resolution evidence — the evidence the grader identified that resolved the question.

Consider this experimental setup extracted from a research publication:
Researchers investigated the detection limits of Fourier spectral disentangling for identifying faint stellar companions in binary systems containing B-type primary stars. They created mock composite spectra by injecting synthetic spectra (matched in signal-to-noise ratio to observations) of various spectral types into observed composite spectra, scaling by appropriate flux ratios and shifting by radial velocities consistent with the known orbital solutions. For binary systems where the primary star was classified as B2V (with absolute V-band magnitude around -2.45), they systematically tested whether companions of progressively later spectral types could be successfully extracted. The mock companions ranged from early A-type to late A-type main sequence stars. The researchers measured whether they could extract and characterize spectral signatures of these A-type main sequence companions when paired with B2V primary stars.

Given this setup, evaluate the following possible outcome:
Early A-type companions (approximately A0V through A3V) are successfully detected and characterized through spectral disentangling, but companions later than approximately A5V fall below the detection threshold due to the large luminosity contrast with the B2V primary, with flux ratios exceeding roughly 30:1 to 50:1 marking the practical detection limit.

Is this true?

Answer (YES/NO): NO